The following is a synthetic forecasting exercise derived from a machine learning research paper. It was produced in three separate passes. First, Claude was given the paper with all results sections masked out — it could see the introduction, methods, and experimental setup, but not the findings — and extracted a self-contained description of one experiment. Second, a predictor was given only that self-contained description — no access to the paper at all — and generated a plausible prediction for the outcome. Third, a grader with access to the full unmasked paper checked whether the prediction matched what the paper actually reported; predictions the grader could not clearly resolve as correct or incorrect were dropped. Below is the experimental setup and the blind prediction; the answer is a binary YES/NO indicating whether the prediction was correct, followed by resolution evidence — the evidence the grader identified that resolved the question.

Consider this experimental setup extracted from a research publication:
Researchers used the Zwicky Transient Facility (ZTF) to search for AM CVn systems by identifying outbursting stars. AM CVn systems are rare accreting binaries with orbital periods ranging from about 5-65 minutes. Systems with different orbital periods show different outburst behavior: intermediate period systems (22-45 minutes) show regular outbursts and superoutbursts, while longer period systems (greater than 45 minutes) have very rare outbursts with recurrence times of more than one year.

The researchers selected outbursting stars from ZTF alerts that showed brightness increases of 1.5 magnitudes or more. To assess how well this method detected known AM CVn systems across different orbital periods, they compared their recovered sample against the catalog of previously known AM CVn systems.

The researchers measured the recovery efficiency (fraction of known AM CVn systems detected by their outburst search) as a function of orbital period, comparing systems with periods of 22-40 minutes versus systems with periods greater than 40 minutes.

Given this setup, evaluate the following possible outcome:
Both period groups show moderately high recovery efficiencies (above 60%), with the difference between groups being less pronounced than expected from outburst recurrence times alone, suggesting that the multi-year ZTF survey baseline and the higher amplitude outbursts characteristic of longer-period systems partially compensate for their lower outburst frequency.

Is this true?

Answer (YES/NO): NO